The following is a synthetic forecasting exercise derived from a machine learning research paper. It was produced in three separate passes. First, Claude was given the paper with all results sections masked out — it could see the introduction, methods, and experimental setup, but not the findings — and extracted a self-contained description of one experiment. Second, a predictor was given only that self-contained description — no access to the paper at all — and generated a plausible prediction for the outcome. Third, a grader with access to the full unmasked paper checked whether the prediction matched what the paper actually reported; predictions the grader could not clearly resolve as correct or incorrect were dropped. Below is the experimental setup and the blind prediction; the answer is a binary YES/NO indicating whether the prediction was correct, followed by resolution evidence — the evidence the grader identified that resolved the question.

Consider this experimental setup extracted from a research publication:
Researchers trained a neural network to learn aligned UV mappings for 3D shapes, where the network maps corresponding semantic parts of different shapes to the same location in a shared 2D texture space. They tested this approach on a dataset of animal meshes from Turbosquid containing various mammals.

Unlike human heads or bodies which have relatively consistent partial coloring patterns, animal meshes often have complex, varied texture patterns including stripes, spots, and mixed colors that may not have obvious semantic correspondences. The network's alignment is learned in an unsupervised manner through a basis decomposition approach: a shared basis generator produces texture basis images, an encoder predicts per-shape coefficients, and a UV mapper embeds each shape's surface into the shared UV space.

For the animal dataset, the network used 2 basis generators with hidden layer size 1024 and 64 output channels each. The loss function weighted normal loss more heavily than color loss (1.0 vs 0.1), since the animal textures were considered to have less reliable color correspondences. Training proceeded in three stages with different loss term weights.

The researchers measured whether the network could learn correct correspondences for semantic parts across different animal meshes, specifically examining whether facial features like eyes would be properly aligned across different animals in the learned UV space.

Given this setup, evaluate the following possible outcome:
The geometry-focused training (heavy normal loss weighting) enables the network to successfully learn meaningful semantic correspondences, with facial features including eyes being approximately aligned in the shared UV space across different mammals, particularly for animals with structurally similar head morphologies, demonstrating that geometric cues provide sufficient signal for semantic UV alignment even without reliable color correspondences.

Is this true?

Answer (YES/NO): NO